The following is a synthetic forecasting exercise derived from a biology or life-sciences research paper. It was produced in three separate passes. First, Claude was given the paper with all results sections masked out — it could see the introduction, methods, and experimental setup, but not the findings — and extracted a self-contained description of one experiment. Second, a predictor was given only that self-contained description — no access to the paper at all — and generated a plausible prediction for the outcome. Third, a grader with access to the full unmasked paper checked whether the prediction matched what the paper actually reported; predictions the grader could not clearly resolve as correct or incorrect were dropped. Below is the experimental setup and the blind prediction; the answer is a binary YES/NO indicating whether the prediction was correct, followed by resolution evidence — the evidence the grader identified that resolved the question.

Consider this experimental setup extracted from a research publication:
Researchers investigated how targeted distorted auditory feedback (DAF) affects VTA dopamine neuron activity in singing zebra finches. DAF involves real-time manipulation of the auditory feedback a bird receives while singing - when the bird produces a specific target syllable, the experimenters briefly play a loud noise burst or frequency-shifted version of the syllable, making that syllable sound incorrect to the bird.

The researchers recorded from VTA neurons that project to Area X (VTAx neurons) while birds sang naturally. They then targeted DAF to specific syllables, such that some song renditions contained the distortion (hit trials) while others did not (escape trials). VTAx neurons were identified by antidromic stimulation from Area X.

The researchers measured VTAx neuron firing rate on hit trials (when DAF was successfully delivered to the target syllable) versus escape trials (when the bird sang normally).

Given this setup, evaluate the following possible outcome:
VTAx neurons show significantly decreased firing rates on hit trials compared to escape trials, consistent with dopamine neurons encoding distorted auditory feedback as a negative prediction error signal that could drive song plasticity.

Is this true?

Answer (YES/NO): YES